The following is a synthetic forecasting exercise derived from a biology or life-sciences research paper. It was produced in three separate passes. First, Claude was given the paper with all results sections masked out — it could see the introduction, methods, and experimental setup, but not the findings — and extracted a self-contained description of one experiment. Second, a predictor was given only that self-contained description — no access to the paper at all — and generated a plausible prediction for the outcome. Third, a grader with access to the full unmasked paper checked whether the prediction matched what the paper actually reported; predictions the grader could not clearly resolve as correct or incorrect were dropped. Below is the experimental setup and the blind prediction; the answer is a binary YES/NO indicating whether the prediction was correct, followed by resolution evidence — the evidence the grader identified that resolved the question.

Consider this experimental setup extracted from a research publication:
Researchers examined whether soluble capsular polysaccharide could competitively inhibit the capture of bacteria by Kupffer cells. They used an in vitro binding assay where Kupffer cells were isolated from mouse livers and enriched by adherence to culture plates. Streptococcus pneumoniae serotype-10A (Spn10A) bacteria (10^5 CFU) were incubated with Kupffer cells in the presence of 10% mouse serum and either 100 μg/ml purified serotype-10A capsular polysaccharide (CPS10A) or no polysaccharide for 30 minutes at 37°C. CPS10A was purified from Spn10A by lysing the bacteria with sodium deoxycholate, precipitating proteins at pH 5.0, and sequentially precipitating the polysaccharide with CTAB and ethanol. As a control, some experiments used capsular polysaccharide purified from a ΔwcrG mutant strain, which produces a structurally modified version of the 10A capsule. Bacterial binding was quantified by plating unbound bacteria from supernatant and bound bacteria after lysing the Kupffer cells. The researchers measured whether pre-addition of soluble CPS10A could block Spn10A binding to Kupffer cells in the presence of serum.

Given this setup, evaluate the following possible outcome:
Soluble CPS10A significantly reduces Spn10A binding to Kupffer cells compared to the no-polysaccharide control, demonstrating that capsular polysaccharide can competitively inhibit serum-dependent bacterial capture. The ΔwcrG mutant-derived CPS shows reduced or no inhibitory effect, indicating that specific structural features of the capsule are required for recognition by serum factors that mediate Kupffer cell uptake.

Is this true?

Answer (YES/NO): YES